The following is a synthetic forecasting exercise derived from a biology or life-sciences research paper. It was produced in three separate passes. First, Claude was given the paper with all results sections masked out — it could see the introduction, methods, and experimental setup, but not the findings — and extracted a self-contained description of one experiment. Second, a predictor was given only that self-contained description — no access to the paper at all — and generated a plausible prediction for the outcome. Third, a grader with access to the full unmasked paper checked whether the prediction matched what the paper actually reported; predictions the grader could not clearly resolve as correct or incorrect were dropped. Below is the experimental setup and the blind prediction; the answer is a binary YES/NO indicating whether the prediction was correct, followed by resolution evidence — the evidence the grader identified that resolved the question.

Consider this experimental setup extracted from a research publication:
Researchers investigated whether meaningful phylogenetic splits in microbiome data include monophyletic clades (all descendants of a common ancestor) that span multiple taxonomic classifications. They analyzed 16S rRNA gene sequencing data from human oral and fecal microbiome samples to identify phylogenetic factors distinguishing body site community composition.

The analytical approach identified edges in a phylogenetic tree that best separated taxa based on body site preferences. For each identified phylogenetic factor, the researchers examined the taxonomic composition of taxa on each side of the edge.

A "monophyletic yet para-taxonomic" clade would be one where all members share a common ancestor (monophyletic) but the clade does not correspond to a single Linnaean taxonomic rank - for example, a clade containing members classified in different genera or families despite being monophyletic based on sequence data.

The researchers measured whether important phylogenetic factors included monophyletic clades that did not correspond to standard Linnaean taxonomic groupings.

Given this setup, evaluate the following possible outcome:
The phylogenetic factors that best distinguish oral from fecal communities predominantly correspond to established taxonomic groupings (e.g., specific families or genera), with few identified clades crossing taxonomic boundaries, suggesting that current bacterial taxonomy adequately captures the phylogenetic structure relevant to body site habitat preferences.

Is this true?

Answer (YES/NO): NO